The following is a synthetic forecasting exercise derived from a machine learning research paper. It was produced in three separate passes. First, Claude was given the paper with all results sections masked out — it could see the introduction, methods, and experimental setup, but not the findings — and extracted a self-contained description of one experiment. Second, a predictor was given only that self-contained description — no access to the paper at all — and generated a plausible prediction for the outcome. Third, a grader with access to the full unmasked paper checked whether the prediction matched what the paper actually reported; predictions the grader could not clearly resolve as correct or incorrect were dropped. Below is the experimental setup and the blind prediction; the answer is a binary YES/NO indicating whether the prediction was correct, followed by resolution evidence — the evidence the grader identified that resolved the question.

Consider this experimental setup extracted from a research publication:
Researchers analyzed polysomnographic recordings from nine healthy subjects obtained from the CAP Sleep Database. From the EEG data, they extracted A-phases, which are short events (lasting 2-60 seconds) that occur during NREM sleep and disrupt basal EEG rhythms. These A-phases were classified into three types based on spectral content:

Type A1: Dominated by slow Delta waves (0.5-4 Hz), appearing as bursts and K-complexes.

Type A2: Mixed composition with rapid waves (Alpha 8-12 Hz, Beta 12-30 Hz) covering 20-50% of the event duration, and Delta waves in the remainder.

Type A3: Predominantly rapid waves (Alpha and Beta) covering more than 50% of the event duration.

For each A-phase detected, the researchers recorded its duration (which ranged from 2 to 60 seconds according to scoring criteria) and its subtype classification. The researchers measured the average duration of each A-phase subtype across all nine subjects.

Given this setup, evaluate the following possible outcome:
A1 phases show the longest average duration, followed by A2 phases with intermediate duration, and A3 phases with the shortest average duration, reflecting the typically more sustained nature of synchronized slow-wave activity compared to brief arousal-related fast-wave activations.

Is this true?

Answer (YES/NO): NO